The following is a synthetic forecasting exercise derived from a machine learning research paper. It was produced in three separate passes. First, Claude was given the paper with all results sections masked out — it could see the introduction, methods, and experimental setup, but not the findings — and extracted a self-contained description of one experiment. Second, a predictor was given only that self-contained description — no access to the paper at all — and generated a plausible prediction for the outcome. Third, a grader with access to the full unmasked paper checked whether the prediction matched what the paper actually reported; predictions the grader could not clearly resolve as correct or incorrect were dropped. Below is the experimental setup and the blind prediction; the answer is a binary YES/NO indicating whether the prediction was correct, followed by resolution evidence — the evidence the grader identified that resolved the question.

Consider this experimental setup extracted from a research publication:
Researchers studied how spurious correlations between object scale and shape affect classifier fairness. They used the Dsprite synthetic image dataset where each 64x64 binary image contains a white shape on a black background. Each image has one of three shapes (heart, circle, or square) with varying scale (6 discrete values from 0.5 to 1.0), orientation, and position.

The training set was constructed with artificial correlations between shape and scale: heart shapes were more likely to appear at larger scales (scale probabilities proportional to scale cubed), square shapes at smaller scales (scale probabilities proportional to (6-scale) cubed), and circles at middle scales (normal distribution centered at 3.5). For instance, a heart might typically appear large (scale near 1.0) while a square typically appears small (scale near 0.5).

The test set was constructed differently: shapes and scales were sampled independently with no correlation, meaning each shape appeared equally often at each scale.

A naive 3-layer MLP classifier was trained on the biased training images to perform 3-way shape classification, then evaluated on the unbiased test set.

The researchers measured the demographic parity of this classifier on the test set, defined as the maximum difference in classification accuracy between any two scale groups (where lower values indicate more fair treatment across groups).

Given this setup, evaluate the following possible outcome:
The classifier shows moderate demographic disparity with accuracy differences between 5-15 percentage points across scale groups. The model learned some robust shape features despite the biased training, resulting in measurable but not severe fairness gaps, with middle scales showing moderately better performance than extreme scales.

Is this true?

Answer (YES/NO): NO